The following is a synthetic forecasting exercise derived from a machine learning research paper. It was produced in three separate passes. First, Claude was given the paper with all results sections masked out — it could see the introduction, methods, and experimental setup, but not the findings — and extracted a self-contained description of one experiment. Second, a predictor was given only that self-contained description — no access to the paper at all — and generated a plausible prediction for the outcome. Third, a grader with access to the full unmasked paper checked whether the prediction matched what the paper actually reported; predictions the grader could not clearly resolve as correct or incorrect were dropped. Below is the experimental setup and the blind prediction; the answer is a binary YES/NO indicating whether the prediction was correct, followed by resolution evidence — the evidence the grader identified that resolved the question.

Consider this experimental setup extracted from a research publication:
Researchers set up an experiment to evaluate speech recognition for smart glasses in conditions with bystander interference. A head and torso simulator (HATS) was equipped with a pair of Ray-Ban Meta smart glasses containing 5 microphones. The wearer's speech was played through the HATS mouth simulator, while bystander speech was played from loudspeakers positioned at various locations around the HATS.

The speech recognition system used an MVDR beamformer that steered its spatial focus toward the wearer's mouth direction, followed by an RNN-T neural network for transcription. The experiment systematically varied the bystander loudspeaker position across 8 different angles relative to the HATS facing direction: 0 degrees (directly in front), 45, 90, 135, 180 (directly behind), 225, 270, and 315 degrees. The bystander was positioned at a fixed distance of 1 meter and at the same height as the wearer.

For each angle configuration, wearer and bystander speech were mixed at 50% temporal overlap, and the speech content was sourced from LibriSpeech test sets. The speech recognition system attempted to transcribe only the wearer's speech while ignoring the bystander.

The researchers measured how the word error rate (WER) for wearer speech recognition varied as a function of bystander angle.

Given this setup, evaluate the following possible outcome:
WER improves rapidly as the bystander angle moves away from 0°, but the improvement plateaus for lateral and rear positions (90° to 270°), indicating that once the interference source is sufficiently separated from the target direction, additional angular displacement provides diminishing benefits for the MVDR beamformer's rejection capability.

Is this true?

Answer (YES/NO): NO